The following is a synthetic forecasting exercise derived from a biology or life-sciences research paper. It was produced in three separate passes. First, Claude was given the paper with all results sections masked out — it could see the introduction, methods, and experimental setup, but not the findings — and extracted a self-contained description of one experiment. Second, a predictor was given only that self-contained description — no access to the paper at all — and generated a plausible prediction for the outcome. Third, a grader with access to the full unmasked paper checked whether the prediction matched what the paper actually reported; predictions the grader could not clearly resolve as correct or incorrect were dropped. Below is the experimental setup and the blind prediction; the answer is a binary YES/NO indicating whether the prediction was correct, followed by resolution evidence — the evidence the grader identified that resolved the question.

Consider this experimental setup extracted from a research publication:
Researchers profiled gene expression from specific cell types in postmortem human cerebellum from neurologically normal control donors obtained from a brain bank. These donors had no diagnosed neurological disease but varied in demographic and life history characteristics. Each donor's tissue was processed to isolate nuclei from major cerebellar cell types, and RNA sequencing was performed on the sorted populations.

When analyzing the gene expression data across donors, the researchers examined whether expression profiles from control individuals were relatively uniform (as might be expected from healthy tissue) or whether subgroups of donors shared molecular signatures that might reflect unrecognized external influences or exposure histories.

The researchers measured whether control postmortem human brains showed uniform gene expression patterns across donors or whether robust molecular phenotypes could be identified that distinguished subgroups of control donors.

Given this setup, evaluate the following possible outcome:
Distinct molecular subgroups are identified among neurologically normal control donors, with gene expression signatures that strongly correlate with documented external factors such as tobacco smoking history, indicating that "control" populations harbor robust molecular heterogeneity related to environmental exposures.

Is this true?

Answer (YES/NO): NO